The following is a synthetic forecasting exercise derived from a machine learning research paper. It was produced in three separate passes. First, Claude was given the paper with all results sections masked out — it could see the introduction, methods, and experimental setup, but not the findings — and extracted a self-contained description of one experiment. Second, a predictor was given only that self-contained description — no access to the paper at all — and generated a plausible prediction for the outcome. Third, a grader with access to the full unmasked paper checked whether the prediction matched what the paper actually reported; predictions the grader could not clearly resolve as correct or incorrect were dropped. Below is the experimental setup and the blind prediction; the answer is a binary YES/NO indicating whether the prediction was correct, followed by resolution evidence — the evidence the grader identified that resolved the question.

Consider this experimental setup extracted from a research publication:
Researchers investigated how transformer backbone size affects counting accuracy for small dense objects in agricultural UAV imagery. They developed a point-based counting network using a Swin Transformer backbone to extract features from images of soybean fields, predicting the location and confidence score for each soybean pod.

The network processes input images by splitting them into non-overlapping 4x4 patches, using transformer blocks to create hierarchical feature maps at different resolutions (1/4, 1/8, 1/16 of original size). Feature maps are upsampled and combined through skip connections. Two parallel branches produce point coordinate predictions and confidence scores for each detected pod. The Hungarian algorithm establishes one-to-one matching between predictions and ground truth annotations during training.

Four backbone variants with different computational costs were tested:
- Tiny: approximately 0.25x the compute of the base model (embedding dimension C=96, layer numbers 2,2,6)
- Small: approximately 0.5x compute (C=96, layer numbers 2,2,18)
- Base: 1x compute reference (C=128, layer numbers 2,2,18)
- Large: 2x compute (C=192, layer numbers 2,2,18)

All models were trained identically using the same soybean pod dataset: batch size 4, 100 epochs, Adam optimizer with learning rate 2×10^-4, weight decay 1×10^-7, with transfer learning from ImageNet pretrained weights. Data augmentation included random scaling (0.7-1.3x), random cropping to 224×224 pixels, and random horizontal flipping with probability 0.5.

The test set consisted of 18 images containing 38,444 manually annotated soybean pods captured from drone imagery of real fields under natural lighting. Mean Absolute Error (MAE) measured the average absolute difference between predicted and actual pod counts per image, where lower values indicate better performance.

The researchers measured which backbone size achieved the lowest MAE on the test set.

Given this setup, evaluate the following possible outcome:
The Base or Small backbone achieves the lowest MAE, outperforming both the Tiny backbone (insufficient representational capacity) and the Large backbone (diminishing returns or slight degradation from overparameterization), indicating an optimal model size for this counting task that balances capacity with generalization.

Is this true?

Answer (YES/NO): YES